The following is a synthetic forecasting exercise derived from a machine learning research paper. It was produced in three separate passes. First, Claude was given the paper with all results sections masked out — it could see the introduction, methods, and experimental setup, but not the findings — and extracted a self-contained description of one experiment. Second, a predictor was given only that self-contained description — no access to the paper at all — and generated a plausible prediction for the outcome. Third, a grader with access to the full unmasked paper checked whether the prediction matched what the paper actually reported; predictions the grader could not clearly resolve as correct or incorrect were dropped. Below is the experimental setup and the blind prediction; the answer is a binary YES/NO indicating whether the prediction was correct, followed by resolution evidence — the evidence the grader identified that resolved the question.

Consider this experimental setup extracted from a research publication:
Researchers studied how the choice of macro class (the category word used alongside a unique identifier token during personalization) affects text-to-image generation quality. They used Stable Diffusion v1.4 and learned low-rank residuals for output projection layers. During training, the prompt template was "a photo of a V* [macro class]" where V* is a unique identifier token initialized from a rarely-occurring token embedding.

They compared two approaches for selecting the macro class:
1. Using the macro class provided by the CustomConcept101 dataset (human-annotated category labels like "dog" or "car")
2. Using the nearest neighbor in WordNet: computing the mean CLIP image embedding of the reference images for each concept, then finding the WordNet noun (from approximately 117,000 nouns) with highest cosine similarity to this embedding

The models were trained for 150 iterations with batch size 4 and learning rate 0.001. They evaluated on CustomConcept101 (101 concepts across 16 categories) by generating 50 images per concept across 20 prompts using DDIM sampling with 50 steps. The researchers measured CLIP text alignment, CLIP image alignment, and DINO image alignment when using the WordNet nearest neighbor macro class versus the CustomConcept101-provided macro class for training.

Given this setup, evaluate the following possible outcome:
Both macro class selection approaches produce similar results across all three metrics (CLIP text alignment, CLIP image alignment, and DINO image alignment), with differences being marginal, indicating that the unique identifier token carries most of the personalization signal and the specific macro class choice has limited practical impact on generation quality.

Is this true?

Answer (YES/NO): NO